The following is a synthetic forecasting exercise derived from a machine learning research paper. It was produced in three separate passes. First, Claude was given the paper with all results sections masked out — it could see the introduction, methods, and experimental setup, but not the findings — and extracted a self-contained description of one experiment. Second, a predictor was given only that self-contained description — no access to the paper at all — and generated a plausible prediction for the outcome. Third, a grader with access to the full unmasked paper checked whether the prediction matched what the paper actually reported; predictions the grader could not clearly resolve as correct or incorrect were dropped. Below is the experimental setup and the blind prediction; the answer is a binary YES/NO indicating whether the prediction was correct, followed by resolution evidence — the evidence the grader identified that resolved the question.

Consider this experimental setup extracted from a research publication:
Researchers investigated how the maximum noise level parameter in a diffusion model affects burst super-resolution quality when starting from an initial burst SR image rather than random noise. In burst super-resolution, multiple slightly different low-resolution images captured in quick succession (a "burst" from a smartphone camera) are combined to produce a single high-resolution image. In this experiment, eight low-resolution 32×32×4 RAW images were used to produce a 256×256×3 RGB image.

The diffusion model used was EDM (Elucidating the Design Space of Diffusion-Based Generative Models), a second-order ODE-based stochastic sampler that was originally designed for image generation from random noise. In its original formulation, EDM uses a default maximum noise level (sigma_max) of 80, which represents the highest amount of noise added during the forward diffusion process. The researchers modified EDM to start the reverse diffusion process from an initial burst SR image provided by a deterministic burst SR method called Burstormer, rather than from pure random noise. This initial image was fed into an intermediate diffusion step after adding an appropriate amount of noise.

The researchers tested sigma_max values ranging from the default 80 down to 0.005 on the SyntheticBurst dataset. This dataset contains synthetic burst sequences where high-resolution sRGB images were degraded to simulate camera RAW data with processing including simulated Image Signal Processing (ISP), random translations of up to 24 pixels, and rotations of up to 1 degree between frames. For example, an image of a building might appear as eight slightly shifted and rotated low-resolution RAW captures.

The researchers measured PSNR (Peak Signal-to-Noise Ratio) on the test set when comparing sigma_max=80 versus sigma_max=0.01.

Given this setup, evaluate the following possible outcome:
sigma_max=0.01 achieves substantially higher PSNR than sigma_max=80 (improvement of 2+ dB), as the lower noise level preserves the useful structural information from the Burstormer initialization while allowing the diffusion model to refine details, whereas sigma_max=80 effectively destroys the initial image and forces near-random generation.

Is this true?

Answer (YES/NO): YES